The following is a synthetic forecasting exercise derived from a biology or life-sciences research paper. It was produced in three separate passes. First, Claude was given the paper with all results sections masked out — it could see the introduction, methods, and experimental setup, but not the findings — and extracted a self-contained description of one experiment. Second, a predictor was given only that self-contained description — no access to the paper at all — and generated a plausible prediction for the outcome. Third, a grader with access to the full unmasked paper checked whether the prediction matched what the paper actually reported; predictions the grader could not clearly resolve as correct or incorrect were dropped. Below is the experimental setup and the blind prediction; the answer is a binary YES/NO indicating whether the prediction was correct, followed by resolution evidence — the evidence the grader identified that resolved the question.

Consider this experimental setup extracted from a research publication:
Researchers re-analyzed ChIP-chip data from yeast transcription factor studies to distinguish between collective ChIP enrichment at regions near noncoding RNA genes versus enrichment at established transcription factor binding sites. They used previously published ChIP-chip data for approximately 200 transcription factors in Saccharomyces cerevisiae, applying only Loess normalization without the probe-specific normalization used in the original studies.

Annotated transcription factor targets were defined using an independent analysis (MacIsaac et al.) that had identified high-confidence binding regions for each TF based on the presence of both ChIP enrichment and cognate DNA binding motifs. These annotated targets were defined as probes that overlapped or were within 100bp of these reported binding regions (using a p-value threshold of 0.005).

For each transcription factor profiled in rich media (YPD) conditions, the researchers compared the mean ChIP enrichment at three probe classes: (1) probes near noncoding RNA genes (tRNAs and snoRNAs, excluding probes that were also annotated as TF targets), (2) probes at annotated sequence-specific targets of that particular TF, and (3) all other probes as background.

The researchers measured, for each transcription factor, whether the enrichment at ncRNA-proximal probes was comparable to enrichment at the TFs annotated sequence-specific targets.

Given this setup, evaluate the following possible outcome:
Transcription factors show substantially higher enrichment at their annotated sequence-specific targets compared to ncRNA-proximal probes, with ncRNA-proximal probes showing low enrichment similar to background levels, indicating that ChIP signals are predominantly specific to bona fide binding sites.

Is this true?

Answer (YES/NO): NO